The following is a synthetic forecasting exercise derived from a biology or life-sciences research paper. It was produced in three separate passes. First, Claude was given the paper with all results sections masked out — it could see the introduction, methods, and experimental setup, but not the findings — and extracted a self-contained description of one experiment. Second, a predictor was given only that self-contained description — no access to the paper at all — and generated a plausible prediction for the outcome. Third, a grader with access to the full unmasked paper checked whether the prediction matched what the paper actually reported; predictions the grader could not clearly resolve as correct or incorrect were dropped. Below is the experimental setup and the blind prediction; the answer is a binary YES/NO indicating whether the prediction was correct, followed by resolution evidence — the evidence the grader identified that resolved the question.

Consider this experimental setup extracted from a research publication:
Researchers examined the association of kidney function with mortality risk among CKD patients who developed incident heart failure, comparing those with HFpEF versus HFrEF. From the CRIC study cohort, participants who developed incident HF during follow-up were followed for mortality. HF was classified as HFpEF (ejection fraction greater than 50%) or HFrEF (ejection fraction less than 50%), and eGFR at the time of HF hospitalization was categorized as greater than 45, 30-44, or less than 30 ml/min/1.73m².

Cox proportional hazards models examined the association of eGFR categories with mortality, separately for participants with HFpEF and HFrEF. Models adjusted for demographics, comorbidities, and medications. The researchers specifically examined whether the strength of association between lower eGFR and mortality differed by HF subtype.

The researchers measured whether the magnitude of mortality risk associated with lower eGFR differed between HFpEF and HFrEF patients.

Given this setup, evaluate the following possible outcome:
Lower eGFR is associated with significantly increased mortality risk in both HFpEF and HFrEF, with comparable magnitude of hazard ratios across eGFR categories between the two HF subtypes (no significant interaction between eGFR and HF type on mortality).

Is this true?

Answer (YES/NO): NO